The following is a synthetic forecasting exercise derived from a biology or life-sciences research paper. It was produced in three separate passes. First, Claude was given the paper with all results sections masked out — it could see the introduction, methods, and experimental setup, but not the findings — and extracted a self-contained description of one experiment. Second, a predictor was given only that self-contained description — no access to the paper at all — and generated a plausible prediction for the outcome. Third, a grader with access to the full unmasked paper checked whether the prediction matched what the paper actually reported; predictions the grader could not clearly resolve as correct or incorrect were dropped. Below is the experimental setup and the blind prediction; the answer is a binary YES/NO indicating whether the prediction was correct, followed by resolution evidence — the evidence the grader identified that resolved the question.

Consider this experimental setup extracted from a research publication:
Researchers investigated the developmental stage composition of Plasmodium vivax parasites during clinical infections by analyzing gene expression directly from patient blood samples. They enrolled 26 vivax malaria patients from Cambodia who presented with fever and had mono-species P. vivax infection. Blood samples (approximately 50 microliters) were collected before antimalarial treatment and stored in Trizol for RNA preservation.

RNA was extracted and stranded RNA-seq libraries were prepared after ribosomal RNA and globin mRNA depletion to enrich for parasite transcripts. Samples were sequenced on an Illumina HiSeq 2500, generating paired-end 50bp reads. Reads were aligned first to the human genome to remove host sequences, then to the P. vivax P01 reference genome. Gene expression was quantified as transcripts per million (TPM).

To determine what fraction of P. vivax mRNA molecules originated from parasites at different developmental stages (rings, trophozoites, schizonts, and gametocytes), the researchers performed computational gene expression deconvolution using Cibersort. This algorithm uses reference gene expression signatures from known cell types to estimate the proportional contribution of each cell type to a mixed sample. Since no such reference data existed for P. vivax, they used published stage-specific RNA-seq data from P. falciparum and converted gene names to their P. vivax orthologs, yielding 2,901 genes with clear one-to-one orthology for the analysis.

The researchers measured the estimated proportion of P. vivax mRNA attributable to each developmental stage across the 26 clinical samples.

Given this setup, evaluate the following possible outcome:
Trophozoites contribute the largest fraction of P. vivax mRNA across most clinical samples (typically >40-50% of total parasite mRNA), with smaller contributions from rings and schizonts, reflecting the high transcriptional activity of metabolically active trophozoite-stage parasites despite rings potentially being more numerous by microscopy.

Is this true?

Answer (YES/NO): NO